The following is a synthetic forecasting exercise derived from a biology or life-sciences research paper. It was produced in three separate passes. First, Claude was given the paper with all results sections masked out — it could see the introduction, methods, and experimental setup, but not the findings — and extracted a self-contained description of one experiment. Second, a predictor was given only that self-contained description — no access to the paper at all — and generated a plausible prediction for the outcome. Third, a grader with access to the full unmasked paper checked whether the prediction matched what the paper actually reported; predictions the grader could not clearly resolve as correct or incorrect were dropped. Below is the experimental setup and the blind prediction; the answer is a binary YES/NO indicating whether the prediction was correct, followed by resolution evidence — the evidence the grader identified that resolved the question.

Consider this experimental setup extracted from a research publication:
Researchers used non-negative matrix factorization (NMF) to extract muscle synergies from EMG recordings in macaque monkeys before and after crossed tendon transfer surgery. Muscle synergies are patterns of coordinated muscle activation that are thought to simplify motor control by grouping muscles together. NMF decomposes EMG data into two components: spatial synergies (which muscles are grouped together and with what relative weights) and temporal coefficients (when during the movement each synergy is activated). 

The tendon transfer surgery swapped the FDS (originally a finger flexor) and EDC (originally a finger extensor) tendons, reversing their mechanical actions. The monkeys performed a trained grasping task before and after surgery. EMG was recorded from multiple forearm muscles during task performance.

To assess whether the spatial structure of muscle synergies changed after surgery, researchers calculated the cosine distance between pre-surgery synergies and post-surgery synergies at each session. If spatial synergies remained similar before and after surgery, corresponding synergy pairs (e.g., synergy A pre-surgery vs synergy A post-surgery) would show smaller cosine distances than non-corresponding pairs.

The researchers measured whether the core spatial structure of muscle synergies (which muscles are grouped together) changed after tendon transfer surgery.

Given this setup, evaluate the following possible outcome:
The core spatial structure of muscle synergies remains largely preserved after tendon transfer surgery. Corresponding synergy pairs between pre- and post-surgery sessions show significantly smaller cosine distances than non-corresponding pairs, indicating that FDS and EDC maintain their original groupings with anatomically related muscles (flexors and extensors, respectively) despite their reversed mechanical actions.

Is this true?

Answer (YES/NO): YES